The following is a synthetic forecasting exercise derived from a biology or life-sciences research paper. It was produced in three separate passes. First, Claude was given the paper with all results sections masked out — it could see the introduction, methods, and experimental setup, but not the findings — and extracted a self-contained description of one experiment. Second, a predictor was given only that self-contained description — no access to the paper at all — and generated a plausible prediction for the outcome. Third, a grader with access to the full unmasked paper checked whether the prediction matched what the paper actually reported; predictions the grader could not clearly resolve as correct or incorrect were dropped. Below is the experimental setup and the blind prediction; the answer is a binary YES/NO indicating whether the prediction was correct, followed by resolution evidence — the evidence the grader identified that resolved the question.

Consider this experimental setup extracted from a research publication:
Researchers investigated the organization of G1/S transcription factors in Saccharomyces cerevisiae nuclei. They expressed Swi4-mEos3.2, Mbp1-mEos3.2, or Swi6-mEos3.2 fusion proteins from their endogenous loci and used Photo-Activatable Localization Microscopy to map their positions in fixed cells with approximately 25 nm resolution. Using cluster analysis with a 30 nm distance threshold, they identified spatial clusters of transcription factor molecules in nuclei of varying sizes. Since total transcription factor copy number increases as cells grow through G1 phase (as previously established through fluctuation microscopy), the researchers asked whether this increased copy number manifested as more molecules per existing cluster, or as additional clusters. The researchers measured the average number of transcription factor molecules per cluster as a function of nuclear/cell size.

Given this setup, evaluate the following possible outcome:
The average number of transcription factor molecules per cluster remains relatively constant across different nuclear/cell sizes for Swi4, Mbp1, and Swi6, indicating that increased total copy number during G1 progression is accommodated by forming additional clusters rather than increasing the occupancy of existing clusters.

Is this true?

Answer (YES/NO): YES